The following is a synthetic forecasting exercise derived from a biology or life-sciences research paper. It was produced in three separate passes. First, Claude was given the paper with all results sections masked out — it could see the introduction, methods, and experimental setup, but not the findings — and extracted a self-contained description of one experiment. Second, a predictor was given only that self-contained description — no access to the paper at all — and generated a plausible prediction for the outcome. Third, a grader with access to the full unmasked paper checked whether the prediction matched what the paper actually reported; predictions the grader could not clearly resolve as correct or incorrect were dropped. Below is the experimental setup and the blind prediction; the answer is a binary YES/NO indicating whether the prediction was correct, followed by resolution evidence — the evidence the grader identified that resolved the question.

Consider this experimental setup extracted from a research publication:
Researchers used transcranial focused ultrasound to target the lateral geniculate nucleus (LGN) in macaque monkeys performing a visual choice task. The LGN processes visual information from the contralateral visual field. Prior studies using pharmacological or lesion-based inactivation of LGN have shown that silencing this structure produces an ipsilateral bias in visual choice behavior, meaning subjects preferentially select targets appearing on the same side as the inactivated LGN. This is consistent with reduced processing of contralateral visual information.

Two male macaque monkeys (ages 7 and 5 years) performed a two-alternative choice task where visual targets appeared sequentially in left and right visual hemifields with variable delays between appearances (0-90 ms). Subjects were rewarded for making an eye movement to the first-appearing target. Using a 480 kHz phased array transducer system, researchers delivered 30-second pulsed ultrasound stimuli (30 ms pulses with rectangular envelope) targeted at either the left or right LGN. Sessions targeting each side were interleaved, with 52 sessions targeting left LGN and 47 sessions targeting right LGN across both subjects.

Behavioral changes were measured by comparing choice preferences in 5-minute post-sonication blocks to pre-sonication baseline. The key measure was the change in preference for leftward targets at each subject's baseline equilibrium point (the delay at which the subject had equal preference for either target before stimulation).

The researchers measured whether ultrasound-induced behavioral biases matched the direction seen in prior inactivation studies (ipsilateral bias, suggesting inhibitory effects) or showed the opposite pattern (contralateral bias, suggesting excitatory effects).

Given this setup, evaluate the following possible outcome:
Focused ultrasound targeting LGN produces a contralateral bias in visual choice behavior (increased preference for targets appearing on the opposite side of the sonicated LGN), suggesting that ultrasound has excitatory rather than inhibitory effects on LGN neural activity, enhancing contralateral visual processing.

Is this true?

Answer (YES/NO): YES